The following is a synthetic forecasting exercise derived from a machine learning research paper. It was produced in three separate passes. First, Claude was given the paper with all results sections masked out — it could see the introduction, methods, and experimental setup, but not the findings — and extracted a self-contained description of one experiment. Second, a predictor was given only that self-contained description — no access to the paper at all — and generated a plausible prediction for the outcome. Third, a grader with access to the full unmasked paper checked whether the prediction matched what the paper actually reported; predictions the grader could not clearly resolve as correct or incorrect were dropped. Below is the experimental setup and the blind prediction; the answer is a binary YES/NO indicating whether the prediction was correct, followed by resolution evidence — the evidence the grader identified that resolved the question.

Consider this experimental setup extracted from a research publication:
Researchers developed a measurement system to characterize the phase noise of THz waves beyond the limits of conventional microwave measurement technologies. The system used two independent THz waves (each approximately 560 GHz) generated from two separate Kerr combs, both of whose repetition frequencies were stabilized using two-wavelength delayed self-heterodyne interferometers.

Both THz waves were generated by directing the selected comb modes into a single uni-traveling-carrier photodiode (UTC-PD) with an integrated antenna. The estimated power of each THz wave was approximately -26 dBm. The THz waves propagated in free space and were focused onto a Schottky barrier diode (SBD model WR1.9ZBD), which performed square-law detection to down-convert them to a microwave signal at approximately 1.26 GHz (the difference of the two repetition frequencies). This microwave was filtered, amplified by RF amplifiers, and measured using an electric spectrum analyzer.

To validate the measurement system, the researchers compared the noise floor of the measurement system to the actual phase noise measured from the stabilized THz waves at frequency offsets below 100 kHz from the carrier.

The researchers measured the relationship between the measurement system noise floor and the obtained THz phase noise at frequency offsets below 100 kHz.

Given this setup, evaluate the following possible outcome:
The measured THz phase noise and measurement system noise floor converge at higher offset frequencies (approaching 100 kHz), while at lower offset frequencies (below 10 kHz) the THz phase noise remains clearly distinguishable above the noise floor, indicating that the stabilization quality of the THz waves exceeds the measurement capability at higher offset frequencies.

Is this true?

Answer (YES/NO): NO